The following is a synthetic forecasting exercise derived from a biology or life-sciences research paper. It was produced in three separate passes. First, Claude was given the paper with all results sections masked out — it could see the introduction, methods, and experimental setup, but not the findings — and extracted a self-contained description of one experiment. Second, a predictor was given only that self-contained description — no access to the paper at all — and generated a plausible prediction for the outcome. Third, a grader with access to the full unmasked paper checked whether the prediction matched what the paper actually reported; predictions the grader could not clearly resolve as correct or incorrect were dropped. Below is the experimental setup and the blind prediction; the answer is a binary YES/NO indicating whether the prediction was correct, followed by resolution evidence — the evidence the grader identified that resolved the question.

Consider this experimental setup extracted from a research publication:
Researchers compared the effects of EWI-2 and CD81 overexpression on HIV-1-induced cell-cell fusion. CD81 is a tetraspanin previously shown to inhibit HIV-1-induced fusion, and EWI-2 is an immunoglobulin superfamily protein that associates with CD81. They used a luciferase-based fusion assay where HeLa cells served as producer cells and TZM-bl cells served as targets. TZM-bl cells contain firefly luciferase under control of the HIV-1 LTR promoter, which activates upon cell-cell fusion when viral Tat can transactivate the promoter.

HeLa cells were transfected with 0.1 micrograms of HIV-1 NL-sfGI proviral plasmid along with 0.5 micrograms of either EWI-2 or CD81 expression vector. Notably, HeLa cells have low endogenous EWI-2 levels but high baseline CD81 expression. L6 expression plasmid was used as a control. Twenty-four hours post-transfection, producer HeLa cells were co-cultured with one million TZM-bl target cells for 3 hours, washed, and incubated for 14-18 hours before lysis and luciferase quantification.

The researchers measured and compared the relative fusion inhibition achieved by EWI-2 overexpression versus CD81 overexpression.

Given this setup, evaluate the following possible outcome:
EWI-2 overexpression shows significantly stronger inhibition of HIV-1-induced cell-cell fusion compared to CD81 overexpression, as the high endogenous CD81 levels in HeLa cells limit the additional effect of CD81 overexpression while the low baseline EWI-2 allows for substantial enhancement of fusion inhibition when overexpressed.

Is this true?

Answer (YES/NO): NO